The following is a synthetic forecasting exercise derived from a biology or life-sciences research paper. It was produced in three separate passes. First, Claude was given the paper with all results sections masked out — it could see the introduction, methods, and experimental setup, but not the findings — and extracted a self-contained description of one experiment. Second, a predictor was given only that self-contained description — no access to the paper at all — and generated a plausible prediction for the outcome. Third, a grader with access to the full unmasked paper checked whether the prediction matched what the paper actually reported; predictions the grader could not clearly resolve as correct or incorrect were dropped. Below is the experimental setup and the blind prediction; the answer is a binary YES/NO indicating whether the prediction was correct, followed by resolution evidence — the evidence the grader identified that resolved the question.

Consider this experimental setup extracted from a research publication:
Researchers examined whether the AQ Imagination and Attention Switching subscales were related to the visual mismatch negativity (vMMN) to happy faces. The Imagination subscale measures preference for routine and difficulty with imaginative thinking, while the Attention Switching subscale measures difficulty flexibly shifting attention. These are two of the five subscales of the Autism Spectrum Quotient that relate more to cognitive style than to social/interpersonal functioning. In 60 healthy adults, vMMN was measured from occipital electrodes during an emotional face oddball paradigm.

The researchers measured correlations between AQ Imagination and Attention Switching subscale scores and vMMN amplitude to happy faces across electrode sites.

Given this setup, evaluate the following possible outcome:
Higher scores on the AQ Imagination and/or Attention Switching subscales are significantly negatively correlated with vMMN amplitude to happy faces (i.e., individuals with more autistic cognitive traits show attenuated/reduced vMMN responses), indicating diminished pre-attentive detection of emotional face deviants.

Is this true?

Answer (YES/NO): NO